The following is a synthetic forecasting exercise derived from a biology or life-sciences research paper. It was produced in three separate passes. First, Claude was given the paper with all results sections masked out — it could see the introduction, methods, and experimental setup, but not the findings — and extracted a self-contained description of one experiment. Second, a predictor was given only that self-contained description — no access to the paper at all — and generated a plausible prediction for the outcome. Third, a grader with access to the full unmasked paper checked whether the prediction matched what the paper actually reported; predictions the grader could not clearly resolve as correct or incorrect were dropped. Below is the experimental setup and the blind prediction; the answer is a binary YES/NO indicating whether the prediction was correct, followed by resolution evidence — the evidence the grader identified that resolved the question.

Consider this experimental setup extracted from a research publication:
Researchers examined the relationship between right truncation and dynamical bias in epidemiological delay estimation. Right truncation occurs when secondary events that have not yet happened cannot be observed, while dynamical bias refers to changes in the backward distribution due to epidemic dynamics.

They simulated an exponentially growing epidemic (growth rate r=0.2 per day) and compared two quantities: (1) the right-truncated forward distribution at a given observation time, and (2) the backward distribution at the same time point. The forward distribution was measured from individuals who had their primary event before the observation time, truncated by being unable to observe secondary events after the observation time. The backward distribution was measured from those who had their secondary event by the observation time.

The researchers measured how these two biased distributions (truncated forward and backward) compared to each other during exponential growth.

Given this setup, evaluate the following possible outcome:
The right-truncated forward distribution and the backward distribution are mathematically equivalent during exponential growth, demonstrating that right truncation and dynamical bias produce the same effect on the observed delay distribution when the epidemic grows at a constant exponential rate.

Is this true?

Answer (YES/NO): YES